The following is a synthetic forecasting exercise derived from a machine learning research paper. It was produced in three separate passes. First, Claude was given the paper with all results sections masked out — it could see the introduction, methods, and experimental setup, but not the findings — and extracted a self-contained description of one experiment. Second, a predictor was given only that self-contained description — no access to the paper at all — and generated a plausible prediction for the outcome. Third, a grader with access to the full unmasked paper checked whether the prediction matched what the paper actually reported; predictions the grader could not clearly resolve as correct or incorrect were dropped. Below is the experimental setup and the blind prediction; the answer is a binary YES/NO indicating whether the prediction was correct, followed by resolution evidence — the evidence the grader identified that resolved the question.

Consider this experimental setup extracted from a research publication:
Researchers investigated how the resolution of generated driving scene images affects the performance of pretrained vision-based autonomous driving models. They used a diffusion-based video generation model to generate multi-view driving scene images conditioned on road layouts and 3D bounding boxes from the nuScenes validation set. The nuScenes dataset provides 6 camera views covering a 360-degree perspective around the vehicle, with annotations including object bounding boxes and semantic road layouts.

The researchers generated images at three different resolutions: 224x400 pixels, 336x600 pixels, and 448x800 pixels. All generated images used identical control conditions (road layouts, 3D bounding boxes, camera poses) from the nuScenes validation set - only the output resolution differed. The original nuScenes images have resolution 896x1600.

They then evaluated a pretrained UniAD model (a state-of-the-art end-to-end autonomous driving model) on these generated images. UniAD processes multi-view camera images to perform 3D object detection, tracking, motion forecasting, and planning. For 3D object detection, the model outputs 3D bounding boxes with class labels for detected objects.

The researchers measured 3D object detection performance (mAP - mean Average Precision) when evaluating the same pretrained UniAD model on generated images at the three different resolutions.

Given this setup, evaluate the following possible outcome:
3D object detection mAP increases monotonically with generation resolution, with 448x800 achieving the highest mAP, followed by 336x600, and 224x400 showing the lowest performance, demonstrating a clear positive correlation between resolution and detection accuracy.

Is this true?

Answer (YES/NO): YES